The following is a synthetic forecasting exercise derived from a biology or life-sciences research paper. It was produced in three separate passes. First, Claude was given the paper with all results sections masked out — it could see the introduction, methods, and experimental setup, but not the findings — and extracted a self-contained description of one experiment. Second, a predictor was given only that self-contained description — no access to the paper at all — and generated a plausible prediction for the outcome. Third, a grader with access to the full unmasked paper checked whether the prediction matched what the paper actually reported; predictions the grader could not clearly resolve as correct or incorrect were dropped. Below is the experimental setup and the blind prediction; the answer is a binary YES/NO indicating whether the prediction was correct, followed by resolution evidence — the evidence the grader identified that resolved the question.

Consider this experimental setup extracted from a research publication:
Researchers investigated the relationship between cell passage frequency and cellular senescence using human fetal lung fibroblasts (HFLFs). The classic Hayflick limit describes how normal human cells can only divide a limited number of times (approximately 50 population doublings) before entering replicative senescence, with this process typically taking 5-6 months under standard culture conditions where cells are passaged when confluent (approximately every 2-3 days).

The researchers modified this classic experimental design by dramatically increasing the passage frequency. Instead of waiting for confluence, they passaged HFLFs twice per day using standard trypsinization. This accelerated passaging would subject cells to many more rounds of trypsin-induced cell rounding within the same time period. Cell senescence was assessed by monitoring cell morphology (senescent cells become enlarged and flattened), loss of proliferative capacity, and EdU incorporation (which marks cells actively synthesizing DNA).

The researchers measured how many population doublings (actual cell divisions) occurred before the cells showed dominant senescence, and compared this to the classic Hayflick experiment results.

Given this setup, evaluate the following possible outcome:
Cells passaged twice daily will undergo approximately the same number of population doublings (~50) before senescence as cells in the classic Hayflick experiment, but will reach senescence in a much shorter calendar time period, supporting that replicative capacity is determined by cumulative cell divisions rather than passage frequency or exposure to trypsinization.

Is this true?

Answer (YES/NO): NO